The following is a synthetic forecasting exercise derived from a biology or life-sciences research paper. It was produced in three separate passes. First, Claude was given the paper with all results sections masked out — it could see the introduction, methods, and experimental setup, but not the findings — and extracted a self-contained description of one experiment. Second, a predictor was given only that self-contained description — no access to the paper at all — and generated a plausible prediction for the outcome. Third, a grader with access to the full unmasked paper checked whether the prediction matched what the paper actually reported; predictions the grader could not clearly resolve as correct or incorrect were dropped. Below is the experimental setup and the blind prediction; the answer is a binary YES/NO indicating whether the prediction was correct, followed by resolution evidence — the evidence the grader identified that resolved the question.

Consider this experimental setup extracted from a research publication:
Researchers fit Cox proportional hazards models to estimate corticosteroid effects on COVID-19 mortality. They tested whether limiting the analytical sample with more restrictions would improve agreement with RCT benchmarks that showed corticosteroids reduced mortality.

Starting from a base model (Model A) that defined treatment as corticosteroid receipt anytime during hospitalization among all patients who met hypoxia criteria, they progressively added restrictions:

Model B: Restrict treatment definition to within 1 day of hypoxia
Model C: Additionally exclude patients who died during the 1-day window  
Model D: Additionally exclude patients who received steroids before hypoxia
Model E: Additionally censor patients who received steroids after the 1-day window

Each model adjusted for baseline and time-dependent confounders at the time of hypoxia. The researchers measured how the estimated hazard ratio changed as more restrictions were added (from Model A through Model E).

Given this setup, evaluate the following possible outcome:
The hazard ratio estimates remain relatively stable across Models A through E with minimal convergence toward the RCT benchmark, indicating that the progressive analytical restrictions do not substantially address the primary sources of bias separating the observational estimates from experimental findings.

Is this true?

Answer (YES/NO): NO